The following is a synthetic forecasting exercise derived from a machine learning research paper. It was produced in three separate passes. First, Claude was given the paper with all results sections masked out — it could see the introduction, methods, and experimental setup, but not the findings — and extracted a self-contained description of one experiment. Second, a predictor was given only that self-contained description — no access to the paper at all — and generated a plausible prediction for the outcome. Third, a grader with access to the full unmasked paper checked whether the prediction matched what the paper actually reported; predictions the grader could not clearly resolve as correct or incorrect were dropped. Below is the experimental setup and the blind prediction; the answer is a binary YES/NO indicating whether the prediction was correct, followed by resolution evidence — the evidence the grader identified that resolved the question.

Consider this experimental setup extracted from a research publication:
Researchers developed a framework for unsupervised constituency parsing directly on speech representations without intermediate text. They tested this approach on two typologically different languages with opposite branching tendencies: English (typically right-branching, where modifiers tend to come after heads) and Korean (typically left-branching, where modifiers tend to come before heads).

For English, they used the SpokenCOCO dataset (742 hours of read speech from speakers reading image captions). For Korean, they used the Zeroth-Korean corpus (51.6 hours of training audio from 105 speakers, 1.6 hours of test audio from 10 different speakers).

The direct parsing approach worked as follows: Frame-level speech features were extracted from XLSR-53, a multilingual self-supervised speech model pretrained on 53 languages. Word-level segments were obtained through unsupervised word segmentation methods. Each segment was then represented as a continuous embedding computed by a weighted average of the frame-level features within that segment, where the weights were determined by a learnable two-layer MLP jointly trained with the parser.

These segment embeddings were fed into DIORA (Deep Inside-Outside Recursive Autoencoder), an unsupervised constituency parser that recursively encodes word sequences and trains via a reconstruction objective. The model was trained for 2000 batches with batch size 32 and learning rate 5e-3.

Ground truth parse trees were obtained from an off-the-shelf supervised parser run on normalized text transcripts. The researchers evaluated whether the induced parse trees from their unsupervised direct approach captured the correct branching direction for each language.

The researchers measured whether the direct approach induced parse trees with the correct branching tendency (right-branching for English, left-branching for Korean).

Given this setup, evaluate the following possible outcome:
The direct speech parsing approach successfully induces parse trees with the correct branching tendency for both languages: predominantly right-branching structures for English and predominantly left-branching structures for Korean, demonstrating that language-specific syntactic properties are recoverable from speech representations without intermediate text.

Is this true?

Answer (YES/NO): NO